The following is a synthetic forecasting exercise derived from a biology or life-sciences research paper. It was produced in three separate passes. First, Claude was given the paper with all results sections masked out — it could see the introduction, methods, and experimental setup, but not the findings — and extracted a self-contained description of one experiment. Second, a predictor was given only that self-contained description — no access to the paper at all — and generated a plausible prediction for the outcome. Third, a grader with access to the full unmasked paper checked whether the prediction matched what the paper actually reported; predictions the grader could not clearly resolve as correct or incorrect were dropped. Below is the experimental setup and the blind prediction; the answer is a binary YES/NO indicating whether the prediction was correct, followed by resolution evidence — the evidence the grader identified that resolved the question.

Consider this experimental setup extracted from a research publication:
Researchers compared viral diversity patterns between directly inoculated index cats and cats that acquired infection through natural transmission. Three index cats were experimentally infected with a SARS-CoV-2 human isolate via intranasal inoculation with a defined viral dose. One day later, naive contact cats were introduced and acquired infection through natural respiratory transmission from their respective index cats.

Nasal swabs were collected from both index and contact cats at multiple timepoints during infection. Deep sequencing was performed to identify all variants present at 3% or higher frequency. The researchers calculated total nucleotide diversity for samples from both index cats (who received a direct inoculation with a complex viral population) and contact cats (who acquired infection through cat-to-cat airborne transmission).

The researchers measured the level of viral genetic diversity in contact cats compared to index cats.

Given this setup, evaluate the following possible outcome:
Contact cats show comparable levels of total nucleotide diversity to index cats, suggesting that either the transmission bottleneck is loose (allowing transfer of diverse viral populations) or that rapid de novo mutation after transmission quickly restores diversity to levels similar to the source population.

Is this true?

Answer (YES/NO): NO